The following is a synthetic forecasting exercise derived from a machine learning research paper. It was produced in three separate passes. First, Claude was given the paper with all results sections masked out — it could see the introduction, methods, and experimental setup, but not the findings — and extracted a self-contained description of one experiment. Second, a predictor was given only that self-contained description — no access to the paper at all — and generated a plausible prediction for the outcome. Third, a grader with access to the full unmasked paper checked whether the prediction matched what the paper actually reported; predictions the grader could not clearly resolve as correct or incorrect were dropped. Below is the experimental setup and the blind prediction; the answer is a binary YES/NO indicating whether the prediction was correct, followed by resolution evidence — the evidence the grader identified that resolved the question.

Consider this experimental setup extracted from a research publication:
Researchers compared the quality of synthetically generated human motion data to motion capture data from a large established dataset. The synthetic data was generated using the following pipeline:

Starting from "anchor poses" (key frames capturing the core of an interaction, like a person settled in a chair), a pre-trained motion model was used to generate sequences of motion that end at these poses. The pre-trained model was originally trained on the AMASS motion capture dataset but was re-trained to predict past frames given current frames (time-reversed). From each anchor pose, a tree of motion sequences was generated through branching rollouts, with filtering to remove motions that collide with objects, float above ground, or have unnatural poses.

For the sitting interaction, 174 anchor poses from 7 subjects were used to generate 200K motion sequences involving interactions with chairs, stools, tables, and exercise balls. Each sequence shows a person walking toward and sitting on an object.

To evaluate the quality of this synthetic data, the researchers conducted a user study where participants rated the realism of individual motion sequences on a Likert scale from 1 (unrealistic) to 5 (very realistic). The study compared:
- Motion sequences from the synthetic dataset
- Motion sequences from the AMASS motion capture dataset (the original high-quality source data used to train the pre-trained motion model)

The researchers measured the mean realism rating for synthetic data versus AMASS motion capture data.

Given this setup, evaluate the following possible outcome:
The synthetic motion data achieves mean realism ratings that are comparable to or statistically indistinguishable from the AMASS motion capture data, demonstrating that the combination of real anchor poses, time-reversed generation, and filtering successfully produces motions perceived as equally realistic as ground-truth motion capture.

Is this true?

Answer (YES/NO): NO